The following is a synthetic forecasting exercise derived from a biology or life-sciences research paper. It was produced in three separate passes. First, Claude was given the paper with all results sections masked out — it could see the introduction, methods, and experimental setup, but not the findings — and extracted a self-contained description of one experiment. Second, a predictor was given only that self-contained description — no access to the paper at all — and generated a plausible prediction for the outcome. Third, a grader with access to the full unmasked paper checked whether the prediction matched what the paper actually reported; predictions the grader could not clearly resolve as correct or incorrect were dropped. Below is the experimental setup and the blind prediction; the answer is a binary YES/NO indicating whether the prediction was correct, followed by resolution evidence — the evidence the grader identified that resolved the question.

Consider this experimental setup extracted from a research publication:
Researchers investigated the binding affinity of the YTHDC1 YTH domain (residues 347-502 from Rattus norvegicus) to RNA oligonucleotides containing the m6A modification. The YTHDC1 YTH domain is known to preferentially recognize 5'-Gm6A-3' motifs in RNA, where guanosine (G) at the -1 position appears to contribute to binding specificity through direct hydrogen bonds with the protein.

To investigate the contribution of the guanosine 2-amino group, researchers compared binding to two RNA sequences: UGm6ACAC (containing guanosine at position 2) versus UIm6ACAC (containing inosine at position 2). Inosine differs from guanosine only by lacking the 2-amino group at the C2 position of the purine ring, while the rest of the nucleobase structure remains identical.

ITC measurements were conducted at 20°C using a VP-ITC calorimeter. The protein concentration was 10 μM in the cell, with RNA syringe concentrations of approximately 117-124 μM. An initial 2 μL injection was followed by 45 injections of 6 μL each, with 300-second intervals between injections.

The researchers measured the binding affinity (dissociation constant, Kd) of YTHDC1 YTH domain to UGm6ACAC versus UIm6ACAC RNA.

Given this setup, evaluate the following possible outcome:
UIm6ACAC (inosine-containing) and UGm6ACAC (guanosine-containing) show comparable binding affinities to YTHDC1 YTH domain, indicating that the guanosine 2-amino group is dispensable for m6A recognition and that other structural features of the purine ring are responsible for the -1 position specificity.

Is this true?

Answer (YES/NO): NO